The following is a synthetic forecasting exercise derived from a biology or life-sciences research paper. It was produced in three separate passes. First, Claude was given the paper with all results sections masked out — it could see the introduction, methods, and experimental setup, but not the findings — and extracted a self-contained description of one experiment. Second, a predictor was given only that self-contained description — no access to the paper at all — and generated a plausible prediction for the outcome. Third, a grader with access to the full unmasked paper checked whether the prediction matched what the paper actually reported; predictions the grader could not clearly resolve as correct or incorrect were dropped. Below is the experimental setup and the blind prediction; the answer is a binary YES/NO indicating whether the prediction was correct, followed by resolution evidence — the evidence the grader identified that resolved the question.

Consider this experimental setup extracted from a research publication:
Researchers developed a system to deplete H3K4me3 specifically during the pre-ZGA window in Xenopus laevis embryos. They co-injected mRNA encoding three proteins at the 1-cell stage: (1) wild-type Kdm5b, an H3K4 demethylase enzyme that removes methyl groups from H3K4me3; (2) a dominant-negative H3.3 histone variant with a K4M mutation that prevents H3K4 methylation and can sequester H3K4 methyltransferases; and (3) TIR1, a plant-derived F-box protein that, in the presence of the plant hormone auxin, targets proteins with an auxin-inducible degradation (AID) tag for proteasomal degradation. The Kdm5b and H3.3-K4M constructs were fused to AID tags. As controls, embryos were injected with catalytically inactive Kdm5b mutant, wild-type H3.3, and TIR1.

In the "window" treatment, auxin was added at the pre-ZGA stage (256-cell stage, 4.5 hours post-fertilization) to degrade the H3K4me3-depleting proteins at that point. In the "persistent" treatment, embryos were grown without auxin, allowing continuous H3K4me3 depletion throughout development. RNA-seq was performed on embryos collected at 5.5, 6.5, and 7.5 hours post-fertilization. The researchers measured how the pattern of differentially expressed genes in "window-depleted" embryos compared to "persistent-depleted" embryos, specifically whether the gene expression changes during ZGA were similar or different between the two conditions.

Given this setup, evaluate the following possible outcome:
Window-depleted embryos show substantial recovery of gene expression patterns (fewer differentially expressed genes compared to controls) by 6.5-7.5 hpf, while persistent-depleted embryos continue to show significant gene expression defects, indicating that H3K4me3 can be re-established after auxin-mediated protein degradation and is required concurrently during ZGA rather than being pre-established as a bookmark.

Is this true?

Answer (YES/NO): NO